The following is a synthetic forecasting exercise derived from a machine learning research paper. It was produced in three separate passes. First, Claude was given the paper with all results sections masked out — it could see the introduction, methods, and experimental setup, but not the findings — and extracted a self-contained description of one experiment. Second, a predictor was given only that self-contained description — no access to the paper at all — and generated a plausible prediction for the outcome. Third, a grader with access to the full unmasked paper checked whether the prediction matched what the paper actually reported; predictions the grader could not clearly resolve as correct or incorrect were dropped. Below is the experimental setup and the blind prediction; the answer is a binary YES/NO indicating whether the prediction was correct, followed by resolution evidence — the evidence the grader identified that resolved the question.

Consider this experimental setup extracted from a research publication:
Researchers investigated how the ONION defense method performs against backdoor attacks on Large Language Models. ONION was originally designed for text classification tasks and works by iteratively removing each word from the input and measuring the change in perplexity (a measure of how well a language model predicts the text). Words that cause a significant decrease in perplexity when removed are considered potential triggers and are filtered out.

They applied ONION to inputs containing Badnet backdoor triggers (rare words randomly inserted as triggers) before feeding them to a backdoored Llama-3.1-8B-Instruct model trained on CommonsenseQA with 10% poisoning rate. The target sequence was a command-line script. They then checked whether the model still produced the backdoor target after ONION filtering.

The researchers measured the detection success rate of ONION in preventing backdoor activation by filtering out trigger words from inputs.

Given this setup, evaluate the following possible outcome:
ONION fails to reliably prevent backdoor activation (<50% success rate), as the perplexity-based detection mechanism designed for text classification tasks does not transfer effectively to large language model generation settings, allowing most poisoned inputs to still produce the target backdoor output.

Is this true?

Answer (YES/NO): YES